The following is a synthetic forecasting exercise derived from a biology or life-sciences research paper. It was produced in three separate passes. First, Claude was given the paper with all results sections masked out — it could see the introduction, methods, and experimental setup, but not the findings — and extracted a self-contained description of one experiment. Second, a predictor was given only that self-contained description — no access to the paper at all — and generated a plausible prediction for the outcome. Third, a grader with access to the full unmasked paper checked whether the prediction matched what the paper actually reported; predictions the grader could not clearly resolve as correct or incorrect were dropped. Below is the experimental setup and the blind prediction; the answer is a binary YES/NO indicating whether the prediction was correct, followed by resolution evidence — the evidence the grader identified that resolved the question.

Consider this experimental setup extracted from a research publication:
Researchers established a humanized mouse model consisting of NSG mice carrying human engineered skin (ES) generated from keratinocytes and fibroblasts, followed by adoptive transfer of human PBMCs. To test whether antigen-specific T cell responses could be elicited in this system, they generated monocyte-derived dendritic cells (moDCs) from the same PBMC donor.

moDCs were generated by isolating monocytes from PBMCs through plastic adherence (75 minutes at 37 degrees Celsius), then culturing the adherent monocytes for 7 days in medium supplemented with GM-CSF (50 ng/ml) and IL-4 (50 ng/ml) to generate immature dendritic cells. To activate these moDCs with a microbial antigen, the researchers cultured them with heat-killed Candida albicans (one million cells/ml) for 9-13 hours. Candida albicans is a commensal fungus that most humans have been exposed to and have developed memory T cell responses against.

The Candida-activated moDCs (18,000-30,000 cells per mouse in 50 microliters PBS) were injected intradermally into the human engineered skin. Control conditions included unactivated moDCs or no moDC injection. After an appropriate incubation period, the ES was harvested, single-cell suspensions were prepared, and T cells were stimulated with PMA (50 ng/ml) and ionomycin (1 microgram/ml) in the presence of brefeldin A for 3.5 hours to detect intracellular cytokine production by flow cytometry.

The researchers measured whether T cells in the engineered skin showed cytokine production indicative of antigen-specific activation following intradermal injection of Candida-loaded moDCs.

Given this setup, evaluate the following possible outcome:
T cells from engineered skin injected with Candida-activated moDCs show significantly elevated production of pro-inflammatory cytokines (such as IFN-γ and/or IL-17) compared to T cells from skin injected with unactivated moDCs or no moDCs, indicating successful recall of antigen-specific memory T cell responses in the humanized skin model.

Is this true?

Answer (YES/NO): YES